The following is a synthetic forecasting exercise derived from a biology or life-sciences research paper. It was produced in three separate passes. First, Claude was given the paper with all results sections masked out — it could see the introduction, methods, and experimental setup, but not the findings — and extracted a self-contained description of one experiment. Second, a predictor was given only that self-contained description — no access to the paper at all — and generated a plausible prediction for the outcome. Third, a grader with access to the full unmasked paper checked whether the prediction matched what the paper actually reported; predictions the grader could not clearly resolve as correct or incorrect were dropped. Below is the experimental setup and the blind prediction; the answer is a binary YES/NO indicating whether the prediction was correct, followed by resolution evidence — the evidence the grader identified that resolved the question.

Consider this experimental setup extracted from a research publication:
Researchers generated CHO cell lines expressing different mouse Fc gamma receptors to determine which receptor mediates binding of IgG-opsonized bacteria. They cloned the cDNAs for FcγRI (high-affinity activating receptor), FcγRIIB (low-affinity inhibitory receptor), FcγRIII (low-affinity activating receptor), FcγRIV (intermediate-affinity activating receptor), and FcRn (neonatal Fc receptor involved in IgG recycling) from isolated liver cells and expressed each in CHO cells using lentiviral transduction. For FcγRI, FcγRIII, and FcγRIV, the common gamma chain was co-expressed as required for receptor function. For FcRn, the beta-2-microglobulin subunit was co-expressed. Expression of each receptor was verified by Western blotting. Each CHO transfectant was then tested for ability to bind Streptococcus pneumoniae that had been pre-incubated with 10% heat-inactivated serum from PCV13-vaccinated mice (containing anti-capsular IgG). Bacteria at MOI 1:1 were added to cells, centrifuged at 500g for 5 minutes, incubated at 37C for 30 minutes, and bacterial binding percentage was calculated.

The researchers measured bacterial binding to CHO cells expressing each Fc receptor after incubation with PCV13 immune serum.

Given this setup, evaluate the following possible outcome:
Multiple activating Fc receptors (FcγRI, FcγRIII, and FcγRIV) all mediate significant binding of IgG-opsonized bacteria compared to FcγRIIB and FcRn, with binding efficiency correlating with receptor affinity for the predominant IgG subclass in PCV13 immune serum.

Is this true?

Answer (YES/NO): NO